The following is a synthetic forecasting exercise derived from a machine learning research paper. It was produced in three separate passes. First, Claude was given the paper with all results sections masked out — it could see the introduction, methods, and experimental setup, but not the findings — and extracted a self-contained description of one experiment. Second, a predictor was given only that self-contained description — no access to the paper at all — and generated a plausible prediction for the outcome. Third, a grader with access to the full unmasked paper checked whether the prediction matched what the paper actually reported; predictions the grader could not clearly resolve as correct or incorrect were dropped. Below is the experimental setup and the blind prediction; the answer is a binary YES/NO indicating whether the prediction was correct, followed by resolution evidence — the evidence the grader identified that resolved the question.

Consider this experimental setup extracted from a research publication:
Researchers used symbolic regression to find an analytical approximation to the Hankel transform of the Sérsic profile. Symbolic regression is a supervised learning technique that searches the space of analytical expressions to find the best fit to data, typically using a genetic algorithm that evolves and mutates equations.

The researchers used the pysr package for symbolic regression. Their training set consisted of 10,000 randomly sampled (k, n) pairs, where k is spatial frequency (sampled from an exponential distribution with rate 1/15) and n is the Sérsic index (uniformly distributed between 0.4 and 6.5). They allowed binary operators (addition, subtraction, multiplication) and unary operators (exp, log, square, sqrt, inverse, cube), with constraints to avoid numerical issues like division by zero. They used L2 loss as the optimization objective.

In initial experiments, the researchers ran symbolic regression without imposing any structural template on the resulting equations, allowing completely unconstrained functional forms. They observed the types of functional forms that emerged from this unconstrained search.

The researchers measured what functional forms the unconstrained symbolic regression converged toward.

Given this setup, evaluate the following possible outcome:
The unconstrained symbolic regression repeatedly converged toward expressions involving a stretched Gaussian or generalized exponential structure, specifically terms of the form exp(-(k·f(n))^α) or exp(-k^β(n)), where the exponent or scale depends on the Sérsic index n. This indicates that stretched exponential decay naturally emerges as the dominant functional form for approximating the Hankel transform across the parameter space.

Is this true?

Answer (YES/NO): NO